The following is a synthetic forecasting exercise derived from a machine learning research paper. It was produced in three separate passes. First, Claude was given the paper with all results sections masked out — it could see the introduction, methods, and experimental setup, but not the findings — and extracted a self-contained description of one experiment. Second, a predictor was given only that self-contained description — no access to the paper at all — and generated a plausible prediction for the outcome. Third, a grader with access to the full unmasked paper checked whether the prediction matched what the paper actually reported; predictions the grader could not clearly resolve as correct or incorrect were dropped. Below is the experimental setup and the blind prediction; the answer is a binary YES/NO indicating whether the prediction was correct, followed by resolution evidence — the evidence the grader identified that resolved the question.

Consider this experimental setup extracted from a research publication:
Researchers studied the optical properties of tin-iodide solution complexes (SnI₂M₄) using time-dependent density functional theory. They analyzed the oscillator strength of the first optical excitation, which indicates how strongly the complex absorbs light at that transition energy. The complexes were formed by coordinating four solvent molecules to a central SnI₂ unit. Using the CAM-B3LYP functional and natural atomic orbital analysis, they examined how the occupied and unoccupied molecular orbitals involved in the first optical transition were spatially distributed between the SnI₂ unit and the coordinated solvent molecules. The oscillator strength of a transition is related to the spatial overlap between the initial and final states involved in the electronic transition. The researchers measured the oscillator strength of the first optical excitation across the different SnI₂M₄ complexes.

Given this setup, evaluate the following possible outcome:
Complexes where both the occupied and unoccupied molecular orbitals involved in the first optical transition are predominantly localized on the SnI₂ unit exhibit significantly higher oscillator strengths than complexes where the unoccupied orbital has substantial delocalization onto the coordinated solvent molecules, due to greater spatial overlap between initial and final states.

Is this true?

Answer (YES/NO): NO